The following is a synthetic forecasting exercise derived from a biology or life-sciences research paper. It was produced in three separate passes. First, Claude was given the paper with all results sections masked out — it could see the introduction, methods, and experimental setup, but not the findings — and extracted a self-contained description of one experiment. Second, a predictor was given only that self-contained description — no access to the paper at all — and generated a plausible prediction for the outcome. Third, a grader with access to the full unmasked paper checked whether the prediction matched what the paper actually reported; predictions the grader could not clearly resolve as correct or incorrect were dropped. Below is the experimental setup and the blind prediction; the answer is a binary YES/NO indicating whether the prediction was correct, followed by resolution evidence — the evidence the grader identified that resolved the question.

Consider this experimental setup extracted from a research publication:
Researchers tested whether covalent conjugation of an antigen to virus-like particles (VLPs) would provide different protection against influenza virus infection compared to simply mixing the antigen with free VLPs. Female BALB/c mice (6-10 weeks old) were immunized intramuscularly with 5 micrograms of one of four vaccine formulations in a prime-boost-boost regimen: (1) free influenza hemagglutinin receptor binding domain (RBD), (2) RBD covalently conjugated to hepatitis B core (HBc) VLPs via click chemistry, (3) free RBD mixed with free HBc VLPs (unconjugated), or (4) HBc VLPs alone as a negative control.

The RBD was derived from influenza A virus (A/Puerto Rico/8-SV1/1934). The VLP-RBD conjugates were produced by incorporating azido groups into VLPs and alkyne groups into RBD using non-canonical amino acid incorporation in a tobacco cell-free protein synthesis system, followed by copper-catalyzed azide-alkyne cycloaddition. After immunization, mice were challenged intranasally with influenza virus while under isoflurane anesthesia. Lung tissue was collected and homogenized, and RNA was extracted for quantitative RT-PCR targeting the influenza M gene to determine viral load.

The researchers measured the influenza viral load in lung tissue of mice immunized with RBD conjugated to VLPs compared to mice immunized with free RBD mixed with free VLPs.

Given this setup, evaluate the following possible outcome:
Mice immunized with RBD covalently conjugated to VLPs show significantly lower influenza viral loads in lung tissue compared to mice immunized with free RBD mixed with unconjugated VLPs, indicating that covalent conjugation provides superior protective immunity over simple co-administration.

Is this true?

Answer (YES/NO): NO